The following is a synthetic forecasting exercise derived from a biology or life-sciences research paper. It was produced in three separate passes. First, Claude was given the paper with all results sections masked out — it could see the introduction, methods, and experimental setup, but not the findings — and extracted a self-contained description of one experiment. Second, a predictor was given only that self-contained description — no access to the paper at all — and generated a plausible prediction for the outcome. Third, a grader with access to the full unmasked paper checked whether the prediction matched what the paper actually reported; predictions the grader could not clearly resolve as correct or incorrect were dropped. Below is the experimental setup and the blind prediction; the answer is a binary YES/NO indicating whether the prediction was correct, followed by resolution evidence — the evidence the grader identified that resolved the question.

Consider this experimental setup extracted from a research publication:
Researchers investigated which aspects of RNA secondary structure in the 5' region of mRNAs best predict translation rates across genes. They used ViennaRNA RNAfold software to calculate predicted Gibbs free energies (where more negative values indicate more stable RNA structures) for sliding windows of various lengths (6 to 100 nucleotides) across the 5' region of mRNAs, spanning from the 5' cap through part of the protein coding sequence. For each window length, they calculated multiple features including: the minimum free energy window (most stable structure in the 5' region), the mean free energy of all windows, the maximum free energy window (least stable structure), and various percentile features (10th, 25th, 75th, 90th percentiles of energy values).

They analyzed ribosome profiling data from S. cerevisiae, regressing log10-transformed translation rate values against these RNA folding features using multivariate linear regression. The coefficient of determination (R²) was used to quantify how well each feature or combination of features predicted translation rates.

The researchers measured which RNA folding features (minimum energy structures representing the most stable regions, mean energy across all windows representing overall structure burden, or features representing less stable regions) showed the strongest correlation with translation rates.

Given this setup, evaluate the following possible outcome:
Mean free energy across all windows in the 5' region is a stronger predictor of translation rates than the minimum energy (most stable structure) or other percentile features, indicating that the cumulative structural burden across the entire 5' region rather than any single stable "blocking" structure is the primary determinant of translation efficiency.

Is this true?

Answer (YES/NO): NO